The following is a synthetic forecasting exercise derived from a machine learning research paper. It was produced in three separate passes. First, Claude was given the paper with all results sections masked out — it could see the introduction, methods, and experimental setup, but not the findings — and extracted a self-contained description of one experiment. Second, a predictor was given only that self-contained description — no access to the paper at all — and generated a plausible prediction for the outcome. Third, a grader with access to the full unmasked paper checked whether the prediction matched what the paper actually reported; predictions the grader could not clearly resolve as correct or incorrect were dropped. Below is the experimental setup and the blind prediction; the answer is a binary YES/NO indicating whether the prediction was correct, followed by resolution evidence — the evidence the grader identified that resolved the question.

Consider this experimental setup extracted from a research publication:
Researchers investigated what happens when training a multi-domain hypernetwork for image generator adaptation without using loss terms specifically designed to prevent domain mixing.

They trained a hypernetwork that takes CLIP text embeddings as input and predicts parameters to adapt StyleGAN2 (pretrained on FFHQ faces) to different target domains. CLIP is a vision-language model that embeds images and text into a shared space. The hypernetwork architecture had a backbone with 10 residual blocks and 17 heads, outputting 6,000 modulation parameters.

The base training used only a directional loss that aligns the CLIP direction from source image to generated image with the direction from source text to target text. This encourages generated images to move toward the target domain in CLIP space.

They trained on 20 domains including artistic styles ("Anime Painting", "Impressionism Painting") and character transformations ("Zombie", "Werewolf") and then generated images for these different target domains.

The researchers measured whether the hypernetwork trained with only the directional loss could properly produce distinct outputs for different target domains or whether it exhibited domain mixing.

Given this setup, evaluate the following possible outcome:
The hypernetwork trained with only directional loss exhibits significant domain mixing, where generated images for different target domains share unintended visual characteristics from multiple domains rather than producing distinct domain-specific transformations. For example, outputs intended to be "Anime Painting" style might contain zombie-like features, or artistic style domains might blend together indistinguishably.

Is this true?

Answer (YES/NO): NO